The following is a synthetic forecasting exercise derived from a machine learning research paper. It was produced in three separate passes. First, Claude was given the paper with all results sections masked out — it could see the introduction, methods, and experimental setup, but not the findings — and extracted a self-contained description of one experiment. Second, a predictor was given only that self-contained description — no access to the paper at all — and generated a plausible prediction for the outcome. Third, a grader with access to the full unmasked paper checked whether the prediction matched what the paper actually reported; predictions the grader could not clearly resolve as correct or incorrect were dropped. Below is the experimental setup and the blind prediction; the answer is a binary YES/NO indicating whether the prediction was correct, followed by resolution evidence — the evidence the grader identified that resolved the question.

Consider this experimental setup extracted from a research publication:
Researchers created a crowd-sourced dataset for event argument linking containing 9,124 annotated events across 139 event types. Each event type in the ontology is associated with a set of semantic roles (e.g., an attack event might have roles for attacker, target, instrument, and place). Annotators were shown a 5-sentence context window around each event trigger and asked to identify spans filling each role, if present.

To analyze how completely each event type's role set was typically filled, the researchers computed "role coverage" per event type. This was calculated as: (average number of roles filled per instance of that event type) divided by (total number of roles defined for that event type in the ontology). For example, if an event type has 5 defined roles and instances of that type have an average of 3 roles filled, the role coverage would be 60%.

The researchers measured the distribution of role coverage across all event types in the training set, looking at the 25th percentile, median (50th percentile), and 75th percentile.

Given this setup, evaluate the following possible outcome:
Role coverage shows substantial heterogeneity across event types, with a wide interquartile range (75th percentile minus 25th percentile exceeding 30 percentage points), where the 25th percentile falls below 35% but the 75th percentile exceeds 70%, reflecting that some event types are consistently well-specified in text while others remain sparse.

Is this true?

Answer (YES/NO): NO